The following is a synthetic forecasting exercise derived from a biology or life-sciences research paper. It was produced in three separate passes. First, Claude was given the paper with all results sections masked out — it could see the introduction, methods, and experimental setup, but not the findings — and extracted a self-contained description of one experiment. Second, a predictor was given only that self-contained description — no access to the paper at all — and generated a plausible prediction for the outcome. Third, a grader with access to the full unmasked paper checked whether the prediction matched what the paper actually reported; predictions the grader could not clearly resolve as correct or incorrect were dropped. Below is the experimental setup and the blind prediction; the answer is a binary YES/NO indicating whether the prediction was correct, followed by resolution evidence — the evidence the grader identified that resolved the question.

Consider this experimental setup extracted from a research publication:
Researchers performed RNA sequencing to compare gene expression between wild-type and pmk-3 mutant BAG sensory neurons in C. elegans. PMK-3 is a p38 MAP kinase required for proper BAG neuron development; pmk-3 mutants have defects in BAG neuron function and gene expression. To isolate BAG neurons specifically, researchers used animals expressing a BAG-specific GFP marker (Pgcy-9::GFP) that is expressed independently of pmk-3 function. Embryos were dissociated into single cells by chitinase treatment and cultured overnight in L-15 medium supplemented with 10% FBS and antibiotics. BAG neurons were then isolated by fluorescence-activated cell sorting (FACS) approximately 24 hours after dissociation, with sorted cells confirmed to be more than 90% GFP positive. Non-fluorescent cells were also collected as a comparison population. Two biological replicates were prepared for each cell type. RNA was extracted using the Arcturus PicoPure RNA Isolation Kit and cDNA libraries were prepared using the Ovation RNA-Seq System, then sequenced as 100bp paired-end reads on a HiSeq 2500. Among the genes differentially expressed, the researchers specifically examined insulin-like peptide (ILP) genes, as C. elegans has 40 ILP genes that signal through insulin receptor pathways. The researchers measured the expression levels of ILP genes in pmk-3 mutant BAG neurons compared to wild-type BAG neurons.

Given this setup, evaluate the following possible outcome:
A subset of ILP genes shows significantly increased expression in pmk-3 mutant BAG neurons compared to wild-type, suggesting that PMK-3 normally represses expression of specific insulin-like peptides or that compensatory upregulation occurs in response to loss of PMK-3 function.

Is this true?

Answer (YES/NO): YES